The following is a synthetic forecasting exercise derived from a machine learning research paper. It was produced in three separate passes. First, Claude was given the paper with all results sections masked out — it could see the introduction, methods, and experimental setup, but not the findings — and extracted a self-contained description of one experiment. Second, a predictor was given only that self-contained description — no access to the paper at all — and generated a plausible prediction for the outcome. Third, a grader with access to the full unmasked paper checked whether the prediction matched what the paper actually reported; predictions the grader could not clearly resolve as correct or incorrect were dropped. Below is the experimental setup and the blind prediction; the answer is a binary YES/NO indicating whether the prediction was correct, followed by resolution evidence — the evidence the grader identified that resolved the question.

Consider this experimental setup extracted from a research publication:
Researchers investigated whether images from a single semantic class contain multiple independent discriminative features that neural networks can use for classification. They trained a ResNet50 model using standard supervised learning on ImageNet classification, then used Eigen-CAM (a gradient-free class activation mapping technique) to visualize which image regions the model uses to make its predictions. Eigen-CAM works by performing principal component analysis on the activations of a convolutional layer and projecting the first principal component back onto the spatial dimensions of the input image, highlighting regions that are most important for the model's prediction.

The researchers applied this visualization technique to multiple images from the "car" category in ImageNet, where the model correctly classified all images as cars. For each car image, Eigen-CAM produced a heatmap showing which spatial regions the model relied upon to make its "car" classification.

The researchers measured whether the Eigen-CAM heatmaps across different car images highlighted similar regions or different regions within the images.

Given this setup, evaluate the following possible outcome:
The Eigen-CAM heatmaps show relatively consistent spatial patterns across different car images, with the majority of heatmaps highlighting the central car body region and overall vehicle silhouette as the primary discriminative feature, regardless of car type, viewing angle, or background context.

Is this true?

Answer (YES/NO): NO